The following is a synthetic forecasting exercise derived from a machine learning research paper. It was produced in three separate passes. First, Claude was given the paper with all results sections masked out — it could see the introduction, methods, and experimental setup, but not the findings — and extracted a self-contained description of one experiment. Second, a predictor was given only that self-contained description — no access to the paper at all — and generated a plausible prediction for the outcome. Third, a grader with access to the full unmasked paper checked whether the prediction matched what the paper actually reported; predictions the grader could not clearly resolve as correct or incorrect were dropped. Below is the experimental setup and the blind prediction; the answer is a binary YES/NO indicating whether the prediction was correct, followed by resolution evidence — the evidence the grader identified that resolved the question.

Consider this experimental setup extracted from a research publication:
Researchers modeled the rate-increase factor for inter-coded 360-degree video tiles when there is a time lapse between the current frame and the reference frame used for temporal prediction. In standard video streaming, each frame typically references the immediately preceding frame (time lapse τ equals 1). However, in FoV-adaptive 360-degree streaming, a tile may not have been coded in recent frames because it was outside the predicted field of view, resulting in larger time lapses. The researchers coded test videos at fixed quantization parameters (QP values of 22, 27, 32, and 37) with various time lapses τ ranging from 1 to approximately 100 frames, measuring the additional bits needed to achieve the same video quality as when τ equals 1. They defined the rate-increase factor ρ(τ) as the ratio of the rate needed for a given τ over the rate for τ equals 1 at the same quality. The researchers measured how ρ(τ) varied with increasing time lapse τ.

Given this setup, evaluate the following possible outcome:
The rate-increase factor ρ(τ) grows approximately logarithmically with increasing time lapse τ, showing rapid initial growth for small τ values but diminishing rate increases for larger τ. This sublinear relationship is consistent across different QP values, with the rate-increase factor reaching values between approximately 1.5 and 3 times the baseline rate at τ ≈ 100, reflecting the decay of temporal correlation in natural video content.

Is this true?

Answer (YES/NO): NO